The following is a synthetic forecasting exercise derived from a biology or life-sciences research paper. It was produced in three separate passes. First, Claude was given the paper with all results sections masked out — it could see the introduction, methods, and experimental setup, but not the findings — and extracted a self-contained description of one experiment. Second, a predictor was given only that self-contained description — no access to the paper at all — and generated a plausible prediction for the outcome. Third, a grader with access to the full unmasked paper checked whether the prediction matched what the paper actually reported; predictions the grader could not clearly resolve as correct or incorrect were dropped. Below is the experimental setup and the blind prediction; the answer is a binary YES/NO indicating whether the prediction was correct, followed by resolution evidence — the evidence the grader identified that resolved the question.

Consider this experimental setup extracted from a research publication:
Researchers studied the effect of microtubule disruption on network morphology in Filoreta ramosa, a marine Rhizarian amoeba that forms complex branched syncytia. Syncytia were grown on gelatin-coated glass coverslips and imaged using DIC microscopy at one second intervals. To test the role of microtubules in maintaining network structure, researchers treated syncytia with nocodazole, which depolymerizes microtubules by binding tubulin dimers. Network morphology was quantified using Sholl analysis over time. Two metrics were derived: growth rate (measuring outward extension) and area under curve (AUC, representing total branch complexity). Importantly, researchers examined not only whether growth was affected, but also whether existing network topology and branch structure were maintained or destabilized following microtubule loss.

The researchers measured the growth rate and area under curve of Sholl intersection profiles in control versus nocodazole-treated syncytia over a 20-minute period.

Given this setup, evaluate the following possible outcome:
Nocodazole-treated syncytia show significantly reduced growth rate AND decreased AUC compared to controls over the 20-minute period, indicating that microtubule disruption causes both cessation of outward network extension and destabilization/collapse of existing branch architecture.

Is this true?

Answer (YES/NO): YES